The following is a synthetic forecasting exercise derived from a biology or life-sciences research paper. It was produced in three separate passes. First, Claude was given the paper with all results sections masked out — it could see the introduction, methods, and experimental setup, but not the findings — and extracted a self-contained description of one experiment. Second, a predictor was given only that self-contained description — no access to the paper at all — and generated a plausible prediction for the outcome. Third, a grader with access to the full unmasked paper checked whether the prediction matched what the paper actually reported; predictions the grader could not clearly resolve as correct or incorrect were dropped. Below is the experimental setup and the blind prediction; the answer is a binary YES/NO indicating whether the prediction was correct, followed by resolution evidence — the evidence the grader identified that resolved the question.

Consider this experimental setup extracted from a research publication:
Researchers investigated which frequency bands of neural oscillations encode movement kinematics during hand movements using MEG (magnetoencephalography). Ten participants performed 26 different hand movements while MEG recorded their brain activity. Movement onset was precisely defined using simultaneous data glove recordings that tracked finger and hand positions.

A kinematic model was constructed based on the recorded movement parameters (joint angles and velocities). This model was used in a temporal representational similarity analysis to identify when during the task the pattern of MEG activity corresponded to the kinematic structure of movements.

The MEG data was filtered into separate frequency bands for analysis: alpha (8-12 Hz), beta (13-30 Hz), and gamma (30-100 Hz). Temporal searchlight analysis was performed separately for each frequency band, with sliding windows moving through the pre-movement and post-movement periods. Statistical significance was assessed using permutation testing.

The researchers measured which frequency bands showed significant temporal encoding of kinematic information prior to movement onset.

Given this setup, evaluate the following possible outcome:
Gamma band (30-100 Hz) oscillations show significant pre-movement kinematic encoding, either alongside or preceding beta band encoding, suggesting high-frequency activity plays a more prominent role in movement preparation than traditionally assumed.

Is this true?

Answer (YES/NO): NO